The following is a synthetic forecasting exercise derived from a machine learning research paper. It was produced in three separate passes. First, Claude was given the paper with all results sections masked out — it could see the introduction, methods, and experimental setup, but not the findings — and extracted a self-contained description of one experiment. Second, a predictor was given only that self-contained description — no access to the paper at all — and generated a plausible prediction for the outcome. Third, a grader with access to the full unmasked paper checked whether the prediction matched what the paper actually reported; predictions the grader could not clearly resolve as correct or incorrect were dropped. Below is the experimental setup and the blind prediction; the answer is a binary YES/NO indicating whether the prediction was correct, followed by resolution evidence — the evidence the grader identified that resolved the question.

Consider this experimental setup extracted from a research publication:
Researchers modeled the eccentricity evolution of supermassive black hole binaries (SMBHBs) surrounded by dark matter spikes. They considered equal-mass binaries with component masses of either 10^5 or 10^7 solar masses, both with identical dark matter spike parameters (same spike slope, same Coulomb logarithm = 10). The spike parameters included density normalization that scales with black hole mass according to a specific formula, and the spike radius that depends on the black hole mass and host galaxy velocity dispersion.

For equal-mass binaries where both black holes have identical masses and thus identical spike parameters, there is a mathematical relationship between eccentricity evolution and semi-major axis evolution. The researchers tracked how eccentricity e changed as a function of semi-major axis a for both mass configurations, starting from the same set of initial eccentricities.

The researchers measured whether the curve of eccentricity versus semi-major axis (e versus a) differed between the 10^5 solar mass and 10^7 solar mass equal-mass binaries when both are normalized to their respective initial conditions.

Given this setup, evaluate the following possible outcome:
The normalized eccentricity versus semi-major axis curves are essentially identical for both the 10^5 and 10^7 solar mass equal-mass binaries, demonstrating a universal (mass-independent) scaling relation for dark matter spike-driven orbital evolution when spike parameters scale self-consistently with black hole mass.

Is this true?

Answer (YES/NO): YES